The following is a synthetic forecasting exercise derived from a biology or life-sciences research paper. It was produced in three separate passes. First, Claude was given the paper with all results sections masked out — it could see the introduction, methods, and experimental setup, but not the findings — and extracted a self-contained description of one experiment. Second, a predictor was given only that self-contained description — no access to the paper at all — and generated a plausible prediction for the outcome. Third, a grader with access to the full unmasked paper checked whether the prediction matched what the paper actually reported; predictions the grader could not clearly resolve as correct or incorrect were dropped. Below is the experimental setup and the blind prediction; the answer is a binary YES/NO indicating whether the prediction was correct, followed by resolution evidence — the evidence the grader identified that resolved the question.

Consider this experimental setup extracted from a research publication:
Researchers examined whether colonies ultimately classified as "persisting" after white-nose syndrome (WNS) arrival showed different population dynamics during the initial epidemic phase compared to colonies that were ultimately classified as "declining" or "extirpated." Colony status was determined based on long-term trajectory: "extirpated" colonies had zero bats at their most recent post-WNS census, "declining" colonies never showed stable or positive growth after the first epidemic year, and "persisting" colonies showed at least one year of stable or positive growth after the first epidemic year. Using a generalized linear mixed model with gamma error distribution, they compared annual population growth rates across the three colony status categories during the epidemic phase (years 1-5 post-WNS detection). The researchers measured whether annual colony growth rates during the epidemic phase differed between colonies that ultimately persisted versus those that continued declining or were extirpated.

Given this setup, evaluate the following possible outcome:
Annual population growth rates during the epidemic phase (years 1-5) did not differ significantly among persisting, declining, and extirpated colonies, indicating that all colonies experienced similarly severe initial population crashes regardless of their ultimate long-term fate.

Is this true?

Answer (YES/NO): NO